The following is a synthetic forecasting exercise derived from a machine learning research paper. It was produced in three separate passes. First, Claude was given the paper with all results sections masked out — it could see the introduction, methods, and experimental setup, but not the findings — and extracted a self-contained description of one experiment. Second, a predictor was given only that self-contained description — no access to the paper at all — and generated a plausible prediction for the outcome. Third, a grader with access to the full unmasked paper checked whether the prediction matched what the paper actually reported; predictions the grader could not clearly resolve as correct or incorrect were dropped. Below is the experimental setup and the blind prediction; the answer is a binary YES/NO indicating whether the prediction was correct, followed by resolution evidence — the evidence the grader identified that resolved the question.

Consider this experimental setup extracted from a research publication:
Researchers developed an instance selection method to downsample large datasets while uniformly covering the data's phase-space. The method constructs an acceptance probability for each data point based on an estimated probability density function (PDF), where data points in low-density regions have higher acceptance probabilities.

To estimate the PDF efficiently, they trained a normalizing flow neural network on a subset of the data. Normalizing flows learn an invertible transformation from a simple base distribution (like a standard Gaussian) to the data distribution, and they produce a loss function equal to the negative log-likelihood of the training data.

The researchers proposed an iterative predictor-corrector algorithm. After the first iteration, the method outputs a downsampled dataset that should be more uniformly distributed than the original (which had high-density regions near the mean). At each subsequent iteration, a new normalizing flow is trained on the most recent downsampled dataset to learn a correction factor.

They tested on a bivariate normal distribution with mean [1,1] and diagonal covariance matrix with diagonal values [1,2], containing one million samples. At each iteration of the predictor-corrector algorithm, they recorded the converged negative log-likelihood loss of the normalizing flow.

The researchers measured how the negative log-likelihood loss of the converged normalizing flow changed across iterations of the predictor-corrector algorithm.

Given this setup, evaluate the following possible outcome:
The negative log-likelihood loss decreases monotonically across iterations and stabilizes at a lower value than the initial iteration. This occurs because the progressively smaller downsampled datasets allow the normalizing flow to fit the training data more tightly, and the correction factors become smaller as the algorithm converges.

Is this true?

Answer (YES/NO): NO